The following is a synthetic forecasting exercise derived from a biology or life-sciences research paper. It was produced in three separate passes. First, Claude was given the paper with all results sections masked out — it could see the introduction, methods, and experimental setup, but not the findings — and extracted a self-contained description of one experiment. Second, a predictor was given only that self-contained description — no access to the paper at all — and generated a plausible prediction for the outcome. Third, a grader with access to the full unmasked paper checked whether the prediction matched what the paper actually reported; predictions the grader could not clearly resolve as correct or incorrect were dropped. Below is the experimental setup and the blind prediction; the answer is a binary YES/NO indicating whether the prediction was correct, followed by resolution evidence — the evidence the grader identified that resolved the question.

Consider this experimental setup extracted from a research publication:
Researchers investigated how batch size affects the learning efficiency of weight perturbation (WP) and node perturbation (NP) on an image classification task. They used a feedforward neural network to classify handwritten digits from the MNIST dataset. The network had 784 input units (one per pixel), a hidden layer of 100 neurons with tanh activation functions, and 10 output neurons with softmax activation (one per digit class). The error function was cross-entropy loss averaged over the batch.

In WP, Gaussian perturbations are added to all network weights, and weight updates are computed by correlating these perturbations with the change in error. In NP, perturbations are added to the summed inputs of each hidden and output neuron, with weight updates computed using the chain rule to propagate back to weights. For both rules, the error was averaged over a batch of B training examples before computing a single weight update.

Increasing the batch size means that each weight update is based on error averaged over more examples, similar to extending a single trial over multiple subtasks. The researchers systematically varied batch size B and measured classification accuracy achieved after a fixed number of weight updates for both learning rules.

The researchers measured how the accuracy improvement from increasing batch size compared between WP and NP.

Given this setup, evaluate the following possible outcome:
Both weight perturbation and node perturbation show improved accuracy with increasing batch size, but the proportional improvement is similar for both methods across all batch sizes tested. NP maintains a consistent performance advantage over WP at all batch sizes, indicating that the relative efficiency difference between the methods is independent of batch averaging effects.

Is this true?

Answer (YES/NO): NO